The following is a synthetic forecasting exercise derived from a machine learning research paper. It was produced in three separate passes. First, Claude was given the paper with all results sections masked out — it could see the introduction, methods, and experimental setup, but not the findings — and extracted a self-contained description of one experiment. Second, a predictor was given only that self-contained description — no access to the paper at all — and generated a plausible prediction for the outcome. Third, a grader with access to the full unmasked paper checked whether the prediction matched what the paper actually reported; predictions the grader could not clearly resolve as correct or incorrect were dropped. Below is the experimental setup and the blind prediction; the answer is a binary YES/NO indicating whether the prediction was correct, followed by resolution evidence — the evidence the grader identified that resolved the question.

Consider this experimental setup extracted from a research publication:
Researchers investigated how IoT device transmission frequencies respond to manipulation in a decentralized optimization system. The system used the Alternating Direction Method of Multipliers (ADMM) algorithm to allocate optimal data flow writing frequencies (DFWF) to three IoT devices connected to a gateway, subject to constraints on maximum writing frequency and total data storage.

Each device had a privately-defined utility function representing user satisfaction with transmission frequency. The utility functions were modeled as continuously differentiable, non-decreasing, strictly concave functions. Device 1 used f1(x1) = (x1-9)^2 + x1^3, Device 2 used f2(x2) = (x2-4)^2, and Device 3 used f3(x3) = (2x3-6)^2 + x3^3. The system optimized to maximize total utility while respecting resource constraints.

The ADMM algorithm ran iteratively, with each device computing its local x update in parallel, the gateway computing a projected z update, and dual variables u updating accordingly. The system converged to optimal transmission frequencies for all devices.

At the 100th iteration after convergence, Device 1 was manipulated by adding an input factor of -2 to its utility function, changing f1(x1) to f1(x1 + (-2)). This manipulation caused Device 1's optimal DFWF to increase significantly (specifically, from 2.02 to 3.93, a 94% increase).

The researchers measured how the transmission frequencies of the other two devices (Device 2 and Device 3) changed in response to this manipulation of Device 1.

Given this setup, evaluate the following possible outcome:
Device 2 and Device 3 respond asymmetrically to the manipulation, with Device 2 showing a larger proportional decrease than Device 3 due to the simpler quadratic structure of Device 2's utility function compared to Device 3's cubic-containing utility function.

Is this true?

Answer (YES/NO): NO